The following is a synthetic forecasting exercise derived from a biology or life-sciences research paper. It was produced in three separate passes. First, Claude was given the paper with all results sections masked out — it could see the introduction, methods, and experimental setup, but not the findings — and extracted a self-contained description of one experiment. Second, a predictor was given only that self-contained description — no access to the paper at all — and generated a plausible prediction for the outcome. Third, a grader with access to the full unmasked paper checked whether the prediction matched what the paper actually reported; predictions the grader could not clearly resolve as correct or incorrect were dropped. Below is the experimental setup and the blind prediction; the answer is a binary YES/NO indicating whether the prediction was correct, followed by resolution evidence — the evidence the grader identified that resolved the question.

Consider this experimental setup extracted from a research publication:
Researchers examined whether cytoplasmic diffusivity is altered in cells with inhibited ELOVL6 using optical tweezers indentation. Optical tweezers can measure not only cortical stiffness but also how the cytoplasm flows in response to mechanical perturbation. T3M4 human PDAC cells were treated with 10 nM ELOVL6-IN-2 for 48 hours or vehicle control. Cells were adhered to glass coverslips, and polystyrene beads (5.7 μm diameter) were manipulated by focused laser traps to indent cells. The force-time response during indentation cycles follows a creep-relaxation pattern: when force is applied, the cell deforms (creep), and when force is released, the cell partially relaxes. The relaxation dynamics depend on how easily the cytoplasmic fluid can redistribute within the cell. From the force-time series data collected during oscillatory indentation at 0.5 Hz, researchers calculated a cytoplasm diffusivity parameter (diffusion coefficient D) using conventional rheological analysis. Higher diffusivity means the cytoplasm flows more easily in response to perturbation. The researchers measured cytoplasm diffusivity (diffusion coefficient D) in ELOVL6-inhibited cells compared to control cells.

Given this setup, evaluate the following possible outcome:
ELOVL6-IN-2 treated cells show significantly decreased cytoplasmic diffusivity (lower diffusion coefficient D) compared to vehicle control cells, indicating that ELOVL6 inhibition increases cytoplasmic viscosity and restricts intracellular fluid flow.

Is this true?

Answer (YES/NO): NO